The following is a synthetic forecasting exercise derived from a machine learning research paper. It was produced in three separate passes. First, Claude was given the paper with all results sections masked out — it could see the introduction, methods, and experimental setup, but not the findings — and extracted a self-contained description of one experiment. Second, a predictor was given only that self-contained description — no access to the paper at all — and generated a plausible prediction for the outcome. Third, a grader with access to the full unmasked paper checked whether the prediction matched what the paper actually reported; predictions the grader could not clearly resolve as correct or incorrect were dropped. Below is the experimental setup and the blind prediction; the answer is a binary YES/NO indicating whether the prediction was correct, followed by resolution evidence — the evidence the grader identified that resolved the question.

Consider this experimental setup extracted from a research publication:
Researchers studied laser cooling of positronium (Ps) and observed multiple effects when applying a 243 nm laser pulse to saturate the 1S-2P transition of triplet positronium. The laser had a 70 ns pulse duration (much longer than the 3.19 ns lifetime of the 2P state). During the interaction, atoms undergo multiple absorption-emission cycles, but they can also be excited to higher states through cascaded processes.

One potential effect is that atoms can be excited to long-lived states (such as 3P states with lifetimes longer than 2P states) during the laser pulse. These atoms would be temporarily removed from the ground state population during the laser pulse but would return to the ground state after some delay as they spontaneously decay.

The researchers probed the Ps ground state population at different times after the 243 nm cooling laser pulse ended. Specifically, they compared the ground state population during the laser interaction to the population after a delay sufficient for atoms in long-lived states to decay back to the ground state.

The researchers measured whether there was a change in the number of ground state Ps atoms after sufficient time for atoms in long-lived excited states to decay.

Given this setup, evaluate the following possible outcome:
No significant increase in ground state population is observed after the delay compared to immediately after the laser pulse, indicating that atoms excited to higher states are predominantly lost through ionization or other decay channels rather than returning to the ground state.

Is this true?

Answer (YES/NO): NO